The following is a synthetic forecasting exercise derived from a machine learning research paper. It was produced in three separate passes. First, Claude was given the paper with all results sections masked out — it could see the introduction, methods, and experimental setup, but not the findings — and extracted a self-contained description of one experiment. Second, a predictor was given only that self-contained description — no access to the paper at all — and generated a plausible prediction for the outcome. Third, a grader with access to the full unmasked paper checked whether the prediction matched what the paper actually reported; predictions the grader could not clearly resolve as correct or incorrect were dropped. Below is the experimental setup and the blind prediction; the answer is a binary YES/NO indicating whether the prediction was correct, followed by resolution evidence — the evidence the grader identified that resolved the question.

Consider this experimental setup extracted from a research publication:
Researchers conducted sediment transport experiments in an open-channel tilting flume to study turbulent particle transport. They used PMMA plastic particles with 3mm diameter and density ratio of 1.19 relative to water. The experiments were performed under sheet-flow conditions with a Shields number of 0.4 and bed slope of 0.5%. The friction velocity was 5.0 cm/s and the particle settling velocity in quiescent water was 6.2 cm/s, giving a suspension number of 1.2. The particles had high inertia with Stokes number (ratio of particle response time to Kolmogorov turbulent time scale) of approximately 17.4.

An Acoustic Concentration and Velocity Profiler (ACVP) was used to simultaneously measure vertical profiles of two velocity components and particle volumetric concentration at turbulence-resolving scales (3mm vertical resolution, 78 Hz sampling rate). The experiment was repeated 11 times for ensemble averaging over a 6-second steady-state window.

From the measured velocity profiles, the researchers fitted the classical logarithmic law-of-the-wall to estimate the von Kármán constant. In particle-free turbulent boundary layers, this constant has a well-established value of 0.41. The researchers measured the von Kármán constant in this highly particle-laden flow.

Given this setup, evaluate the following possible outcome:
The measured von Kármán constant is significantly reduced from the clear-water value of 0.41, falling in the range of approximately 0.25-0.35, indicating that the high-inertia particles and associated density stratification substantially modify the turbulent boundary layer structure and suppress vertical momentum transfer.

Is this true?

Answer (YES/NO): NO